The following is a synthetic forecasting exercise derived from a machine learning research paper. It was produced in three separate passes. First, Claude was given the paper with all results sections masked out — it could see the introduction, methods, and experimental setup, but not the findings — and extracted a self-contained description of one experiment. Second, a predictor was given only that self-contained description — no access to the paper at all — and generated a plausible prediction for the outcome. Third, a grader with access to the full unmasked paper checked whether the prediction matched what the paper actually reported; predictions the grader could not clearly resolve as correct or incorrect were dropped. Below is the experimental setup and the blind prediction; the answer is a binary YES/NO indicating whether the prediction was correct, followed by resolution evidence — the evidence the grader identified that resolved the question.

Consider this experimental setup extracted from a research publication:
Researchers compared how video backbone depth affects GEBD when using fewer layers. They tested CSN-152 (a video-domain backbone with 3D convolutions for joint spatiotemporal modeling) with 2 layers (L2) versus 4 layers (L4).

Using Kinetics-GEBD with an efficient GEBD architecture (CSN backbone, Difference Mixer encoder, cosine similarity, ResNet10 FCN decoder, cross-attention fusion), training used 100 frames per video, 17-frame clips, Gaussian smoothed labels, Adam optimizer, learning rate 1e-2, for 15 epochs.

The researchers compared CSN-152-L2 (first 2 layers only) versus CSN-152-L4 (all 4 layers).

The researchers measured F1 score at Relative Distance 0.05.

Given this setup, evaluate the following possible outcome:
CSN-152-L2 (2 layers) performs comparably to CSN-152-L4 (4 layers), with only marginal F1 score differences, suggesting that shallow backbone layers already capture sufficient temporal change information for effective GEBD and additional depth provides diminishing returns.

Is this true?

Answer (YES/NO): NO